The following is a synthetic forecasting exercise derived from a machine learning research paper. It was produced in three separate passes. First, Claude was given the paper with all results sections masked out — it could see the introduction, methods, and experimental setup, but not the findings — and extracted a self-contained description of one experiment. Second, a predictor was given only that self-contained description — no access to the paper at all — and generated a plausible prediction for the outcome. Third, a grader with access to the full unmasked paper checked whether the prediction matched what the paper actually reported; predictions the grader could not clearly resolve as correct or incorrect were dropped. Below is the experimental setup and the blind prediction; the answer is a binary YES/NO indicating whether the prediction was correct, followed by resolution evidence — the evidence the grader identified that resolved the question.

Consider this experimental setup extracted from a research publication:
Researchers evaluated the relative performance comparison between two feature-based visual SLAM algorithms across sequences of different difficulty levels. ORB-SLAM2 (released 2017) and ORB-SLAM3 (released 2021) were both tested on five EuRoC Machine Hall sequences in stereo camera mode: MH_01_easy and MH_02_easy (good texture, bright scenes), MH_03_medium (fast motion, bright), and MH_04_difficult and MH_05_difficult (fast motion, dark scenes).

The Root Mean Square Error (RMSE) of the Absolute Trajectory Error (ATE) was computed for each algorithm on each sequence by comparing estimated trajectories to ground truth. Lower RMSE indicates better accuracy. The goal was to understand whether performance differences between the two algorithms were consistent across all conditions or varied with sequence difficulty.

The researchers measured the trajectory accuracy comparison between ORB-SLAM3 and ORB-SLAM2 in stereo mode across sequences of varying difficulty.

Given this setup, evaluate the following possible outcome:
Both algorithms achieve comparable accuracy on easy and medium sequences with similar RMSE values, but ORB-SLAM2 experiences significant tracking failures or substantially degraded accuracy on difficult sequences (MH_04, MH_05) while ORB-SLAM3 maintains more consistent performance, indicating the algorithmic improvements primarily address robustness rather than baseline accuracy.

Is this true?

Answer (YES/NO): NO